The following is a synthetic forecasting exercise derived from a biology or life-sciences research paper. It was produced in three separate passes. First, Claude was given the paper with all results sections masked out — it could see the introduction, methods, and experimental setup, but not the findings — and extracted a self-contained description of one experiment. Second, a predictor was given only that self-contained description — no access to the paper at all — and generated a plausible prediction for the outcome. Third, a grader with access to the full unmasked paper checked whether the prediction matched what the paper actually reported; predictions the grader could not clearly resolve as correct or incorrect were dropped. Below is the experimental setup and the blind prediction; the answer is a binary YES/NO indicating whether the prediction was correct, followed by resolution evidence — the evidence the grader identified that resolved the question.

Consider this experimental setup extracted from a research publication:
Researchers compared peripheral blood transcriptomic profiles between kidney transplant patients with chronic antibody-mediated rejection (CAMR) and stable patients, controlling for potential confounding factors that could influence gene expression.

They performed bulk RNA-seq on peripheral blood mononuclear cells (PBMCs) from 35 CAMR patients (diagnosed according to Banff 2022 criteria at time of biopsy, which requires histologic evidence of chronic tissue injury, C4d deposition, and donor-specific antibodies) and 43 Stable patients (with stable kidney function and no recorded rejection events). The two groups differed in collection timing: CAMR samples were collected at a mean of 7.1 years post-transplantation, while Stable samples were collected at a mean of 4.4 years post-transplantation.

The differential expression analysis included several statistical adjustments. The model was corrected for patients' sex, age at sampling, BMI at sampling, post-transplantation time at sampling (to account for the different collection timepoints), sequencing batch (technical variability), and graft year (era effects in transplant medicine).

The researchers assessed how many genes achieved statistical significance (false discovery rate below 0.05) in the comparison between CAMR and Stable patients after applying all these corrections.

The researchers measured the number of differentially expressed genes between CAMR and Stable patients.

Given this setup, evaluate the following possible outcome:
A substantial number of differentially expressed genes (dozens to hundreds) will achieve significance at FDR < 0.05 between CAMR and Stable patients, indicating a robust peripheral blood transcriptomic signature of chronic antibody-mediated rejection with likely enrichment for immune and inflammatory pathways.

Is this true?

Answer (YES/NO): YES